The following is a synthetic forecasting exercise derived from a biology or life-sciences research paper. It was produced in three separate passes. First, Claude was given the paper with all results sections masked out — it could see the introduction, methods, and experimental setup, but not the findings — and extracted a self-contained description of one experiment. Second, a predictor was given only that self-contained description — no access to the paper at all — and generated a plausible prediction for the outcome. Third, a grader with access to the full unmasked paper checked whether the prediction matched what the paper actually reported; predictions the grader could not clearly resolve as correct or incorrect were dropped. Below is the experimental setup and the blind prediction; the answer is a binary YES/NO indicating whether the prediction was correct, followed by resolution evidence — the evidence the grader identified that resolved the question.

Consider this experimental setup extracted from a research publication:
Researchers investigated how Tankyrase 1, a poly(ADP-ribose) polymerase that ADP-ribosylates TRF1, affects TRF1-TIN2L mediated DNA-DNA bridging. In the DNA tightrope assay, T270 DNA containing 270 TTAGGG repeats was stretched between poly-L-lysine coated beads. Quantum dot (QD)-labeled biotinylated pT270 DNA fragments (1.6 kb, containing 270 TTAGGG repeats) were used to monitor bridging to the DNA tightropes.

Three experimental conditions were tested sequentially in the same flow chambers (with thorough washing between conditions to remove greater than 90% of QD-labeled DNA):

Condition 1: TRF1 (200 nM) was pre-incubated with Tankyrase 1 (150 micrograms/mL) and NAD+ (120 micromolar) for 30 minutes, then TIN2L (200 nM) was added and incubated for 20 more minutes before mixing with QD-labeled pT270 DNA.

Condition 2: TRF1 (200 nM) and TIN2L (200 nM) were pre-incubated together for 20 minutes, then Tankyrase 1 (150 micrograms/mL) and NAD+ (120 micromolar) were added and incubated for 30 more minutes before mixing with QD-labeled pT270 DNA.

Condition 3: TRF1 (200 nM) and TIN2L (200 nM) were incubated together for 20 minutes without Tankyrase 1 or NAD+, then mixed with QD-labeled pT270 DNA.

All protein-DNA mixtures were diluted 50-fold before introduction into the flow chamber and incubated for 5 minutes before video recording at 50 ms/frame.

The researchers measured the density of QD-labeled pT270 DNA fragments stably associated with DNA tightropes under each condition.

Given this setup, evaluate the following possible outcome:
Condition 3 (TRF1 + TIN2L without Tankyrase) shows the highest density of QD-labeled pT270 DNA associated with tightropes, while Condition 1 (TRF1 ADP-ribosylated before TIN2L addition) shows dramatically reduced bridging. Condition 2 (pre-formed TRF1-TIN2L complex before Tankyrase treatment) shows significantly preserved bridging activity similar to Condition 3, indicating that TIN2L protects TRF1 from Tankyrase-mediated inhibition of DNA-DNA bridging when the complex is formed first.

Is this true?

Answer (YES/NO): NO